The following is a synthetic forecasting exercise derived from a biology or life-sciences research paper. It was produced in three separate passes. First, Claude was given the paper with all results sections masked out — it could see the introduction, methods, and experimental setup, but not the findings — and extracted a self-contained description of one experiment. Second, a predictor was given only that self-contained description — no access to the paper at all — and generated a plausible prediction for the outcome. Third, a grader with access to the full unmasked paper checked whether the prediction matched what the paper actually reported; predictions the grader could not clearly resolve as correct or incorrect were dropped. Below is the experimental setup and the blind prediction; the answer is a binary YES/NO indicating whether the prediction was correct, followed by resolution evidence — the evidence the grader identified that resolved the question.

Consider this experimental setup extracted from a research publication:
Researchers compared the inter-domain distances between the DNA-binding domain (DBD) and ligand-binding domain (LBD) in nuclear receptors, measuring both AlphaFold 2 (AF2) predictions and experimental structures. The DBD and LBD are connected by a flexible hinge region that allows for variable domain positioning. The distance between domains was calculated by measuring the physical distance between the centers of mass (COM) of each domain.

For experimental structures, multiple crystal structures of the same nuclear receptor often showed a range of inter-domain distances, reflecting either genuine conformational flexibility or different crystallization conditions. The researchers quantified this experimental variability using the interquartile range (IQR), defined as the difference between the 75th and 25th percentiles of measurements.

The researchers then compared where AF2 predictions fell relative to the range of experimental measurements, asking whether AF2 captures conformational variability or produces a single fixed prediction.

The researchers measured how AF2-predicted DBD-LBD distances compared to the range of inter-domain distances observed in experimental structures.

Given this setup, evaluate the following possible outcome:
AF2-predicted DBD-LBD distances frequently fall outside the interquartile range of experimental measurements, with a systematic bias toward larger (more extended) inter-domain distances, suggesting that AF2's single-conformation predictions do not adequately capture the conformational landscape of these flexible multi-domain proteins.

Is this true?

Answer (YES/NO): NO